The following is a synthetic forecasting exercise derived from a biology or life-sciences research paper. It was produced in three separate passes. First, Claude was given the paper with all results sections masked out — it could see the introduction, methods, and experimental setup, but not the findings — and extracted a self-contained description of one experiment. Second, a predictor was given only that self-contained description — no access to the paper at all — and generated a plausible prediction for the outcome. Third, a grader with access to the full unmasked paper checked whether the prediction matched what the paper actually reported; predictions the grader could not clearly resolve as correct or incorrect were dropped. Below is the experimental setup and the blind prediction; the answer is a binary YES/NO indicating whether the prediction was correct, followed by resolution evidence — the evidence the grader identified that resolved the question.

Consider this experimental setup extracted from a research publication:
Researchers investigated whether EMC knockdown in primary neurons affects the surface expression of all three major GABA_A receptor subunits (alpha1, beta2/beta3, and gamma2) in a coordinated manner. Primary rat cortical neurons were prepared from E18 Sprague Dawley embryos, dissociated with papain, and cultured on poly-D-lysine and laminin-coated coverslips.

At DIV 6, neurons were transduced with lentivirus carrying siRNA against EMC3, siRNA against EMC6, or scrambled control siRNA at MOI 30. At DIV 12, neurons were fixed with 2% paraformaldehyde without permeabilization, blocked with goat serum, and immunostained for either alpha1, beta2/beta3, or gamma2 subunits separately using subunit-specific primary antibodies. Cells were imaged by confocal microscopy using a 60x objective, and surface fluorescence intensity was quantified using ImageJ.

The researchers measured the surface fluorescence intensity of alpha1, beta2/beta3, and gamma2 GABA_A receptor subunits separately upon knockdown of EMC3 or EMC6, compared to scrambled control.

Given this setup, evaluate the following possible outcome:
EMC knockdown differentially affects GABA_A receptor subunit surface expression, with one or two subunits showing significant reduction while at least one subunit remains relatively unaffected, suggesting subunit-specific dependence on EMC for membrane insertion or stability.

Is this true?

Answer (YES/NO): NO